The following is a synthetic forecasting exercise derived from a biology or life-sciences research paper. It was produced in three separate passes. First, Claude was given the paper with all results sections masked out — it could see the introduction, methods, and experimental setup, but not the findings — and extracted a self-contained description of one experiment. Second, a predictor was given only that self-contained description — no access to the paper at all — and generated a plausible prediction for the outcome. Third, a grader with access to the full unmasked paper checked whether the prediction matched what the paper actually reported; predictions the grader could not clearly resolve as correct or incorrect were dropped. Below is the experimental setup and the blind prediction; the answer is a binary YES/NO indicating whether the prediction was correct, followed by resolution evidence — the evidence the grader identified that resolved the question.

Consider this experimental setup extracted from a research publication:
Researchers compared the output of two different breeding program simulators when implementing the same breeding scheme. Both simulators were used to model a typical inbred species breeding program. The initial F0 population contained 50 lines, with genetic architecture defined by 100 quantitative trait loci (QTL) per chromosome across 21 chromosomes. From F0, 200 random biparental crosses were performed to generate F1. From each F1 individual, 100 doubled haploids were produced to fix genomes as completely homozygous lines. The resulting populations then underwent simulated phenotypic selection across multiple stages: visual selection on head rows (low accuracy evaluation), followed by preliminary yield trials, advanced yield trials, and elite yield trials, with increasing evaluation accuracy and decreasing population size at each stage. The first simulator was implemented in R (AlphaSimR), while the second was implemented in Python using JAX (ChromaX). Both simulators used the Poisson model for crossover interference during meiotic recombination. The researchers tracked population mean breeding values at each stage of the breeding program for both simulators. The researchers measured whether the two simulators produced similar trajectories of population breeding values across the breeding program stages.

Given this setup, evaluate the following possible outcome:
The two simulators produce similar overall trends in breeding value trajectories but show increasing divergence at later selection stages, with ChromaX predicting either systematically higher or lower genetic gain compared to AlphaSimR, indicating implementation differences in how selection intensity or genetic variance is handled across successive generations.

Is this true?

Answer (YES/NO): NO